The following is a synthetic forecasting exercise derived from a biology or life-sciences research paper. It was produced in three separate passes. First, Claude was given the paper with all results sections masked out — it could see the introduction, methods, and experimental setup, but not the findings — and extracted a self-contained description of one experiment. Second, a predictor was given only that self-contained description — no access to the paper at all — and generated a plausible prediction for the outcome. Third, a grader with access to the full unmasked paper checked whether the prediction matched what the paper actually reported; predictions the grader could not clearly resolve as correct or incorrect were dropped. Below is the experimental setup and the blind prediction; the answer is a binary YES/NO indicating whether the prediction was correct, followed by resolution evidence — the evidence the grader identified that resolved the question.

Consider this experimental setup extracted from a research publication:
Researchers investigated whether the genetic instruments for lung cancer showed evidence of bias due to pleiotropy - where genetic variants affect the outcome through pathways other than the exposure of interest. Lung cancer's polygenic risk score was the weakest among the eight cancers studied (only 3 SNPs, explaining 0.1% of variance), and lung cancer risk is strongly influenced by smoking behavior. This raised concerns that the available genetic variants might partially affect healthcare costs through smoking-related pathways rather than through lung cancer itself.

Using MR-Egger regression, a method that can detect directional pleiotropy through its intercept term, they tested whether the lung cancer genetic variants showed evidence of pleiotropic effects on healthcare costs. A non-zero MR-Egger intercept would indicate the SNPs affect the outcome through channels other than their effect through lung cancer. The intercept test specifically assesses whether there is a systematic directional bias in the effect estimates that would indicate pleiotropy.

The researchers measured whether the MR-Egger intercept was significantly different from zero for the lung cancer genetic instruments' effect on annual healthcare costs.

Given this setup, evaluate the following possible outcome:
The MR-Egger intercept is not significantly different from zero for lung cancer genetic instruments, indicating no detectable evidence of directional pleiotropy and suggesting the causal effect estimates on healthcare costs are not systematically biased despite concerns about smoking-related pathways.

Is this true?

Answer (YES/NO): YES